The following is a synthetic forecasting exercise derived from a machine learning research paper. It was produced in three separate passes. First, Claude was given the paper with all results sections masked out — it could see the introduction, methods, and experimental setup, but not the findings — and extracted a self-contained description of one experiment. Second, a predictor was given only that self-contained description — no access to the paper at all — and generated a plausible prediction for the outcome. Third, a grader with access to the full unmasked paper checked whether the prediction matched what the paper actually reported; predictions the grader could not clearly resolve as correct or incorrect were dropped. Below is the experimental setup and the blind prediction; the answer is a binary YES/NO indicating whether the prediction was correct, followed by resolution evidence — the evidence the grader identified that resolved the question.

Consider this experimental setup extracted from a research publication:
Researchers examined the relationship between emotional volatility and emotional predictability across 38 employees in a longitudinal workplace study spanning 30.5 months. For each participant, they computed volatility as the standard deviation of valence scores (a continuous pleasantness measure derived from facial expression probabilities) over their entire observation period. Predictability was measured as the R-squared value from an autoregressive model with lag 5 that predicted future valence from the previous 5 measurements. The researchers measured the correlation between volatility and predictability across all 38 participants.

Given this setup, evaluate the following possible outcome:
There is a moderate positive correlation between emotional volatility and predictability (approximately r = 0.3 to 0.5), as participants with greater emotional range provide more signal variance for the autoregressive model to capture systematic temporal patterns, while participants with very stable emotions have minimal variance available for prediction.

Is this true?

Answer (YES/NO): NO